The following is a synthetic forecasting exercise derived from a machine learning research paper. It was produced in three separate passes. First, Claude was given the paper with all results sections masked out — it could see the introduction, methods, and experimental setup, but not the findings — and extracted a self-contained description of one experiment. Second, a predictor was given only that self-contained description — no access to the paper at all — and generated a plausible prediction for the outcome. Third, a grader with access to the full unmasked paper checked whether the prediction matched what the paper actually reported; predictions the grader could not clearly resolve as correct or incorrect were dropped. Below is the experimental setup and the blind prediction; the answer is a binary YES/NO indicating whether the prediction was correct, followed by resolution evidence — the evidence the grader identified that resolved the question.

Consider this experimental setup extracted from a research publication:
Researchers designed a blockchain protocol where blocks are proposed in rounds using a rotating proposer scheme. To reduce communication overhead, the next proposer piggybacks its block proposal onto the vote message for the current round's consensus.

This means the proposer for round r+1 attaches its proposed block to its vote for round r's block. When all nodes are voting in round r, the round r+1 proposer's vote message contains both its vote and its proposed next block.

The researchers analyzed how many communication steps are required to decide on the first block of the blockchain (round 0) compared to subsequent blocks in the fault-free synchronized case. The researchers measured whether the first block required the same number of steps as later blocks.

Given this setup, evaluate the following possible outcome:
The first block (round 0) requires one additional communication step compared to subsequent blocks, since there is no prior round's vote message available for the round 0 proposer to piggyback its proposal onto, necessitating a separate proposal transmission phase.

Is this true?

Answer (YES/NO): YES